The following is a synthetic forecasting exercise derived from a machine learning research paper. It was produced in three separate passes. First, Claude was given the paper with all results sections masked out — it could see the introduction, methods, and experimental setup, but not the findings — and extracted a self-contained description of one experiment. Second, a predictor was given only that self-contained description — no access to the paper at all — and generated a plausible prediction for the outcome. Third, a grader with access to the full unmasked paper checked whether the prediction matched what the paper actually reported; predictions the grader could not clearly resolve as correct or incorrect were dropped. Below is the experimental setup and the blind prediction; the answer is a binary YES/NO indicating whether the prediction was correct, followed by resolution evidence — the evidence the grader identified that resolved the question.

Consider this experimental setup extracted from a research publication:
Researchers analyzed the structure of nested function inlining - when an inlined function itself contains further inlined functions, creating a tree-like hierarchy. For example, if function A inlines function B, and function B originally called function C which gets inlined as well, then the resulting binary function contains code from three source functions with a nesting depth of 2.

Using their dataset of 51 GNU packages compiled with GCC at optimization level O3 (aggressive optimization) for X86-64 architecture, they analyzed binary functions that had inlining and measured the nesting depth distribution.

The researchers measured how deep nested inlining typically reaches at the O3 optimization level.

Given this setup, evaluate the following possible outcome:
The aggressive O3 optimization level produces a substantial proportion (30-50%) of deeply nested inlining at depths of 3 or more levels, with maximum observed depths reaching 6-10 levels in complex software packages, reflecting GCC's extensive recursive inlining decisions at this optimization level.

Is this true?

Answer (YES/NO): NO